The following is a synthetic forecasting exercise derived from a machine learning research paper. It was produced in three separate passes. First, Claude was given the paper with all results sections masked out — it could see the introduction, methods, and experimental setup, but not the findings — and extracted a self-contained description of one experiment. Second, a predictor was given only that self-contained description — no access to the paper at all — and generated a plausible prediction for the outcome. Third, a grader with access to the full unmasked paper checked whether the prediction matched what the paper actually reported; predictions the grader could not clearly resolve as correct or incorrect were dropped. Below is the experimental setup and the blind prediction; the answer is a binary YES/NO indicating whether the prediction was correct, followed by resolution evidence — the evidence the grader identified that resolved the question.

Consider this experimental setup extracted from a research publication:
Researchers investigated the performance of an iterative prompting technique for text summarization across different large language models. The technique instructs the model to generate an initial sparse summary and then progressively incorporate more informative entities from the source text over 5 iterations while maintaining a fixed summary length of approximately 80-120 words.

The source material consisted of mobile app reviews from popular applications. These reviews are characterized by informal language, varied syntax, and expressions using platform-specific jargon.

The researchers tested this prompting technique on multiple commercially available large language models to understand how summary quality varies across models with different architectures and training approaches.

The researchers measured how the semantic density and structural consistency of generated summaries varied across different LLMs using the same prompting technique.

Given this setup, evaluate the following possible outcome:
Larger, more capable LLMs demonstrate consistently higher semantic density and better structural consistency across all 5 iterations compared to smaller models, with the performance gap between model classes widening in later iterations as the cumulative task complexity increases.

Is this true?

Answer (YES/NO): NO